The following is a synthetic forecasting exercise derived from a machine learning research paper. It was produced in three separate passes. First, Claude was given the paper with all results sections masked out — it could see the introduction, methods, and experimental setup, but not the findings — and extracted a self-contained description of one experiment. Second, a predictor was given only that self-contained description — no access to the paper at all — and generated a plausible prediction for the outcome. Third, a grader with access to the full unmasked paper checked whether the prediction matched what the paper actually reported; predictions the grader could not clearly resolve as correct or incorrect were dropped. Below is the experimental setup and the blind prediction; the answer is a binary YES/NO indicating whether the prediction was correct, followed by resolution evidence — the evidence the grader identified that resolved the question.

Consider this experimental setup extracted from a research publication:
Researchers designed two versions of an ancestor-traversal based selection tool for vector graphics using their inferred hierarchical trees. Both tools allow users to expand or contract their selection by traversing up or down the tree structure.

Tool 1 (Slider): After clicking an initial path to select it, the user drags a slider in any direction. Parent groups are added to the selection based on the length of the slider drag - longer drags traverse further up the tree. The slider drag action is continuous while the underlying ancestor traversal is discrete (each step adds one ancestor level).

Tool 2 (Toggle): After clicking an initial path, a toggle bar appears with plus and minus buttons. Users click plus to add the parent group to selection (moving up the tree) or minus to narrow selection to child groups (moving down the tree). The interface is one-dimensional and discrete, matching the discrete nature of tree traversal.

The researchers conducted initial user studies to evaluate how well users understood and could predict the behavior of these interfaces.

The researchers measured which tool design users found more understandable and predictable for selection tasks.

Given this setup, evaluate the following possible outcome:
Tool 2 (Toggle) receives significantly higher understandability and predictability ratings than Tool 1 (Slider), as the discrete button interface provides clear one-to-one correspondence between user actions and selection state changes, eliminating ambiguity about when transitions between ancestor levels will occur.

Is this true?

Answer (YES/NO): YES